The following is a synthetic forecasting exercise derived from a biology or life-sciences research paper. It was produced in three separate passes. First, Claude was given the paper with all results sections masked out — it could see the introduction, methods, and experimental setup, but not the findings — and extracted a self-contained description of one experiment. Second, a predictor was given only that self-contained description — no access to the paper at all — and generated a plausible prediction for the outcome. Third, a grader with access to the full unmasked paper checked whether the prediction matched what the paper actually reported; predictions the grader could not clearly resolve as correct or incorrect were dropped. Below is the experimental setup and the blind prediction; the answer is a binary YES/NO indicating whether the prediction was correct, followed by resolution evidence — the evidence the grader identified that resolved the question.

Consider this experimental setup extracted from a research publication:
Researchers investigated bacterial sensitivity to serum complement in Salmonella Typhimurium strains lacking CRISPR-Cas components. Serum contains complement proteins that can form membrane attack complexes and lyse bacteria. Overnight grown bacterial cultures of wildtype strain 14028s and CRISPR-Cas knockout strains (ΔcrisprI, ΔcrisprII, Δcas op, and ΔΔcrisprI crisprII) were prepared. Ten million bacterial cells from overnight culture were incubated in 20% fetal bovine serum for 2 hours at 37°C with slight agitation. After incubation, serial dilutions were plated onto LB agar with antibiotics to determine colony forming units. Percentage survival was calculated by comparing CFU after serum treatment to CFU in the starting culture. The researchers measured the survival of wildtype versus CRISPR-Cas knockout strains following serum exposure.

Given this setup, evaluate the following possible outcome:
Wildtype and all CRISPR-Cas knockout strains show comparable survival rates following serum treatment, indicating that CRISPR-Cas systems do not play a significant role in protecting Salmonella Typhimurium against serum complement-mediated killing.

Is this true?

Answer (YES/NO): NO